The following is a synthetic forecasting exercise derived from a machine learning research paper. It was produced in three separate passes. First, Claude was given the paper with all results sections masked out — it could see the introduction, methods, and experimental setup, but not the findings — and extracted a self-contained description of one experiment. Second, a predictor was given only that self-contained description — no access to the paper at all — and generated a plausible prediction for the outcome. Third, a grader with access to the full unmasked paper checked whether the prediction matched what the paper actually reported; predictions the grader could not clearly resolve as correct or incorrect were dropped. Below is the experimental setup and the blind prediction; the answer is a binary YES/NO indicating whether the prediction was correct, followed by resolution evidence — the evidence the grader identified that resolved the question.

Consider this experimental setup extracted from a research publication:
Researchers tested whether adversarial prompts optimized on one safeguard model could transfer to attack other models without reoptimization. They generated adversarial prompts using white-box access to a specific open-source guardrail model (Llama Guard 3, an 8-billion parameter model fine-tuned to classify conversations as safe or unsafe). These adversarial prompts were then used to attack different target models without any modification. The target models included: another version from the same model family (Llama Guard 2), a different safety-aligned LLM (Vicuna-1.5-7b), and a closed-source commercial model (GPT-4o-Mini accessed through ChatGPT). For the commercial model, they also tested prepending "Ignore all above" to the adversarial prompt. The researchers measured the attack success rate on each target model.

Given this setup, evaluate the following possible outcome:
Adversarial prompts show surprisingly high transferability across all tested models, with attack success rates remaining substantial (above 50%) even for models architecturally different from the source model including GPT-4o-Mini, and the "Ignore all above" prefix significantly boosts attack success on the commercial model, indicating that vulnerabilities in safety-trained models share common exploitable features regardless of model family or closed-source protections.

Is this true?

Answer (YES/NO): NO